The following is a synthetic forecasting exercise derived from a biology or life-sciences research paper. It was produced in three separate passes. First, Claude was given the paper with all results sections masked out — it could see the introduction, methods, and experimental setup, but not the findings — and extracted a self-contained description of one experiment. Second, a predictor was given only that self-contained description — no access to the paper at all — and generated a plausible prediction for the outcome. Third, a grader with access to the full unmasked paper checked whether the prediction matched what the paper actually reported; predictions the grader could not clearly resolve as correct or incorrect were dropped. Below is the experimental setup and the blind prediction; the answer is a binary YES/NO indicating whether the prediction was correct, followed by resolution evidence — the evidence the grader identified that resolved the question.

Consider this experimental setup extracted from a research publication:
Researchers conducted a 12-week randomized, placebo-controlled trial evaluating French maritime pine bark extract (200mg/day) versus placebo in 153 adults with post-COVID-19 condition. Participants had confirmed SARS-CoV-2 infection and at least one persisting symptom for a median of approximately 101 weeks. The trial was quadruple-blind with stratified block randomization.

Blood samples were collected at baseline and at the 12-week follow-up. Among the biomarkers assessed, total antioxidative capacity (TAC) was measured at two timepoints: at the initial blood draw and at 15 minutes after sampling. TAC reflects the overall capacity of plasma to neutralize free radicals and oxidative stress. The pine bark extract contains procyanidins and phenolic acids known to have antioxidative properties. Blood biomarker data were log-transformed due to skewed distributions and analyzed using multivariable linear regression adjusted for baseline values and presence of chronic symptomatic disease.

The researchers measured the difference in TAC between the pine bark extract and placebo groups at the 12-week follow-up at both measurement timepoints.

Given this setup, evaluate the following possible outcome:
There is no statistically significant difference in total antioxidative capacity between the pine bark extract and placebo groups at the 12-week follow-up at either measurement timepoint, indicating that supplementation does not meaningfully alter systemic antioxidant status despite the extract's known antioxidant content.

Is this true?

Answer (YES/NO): NO